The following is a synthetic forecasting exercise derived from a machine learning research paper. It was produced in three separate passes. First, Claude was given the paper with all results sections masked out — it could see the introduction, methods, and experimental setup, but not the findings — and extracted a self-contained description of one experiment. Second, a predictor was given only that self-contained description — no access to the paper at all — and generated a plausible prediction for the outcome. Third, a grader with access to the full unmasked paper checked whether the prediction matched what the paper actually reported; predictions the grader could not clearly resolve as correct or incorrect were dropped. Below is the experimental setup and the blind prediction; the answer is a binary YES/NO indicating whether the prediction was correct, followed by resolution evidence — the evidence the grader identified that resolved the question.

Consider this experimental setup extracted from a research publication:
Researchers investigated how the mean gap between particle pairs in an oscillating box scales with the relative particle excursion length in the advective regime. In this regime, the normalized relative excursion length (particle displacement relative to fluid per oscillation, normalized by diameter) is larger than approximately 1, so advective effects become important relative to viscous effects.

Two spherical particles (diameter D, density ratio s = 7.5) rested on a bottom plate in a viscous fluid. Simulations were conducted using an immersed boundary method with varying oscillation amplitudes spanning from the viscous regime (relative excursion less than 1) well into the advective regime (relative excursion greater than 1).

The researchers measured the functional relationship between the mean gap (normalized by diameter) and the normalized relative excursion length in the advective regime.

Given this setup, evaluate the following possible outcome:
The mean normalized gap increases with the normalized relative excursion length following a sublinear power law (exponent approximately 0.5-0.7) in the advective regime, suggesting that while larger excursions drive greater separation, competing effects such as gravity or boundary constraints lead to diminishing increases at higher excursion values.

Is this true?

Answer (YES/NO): NO